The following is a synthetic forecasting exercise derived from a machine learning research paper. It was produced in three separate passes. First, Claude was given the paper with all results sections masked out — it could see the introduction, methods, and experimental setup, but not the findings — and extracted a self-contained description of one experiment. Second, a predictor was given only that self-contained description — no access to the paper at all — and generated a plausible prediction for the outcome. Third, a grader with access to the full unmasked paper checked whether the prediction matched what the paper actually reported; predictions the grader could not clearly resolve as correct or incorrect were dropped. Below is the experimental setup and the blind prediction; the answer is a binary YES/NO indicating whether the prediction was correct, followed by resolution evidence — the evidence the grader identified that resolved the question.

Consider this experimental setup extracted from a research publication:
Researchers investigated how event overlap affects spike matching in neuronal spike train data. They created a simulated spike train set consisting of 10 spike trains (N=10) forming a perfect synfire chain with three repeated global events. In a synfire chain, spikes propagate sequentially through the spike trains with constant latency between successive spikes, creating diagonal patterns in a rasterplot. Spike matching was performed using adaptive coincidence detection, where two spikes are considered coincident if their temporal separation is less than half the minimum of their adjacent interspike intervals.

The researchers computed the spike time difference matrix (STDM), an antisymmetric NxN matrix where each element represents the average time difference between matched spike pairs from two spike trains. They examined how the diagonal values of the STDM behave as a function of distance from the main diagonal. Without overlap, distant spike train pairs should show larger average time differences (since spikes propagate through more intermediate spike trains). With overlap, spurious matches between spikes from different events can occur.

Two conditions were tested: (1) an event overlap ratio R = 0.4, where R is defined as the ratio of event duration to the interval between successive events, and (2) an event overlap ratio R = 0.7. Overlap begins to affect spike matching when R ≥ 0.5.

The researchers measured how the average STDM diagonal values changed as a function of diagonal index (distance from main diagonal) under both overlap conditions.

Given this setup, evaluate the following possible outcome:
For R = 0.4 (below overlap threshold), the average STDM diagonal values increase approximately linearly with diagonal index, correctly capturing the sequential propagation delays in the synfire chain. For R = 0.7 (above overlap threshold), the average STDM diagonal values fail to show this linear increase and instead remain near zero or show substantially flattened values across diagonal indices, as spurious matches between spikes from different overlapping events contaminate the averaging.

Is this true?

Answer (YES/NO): NO